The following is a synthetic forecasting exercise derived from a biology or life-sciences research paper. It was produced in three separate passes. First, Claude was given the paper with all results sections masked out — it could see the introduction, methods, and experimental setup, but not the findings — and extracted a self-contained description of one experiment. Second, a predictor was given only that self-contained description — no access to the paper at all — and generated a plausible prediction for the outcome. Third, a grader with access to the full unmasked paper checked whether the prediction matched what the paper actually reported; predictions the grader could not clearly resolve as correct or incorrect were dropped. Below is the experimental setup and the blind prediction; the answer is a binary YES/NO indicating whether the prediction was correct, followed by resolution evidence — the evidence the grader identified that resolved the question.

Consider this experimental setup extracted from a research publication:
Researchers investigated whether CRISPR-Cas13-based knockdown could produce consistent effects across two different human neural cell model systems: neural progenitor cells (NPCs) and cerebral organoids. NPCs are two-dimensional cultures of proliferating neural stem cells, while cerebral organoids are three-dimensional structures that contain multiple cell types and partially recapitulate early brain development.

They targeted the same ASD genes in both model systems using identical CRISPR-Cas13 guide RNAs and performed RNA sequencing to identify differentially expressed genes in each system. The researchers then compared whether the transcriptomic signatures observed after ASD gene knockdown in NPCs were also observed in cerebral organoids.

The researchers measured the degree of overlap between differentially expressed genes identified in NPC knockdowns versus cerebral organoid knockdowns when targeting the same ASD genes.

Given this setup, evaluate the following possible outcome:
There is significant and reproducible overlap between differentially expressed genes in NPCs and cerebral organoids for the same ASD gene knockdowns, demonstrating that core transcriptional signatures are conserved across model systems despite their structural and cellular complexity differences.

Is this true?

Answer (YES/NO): YES